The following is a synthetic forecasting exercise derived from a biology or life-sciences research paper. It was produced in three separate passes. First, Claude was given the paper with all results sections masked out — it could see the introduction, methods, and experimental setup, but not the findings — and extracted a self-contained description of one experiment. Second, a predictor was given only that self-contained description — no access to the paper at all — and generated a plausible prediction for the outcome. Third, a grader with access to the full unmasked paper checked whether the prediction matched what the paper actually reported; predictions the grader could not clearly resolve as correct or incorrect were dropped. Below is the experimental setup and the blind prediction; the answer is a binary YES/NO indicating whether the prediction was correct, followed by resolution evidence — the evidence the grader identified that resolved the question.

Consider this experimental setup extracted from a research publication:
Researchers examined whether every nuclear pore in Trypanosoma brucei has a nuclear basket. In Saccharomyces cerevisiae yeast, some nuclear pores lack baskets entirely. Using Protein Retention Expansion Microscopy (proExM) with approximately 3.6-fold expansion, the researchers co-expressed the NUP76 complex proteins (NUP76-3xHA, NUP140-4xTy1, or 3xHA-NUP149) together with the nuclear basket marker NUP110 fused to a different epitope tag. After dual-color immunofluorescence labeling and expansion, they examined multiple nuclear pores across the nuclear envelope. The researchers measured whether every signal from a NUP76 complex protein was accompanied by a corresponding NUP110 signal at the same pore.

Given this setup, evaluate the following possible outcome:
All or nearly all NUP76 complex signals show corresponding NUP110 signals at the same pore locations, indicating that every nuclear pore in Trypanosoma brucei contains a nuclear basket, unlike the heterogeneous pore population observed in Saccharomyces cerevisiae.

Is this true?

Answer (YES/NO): YES